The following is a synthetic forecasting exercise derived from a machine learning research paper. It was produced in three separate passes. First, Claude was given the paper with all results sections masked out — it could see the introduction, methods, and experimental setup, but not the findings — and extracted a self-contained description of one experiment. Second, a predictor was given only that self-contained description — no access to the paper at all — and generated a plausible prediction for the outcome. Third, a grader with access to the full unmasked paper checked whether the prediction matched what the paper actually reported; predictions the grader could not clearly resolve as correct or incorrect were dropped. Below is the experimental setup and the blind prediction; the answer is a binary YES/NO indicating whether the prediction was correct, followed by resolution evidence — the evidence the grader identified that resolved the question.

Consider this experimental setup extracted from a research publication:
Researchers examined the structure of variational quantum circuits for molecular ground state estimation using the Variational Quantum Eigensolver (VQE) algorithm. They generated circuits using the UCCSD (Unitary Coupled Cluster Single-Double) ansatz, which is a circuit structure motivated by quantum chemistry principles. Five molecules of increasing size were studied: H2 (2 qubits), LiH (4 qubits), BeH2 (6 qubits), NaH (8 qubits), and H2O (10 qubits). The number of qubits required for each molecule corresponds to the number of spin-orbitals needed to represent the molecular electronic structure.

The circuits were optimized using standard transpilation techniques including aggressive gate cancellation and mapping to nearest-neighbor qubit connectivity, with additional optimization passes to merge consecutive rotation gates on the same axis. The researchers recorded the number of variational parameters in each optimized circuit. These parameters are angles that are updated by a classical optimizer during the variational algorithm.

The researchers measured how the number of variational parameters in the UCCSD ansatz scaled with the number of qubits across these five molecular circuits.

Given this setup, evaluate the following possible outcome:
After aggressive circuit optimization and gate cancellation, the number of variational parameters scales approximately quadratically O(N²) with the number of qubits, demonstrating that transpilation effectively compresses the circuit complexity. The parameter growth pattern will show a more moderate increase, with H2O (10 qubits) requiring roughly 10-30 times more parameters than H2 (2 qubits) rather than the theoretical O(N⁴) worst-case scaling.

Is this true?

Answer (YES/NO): NO